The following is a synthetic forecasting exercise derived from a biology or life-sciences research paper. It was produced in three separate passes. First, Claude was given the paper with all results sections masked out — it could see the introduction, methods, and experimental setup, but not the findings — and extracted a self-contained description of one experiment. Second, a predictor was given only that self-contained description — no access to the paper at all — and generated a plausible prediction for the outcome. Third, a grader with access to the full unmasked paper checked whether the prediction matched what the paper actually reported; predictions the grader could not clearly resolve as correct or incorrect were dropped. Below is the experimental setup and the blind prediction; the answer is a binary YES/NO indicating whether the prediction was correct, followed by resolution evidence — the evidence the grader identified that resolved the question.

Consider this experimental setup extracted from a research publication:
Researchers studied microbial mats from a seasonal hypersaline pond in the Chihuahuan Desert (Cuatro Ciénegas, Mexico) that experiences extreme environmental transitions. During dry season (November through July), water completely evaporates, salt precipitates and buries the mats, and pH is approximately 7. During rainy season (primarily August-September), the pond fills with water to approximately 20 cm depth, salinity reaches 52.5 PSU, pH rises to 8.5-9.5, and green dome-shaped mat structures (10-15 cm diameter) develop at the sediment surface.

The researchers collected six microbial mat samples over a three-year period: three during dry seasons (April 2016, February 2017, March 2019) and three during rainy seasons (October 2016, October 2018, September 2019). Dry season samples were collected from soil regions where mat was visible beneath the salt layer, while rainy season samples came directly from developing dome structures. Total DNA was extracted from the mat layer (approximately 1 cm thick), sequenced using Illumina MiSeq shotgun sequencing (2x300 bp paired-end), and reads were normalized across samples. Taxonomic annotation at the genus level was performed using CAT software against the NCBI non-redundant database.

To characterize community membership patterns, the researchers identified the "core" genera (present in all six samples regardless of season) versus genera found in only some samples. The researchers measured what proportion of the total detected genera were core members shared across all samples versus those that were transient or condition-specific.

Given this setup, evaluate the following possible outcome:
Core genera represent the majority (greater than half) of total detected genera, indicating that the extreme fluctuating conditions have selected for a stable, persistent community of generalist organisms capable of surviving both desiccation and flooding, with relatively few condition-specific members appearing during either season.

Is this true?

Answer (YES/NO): NO